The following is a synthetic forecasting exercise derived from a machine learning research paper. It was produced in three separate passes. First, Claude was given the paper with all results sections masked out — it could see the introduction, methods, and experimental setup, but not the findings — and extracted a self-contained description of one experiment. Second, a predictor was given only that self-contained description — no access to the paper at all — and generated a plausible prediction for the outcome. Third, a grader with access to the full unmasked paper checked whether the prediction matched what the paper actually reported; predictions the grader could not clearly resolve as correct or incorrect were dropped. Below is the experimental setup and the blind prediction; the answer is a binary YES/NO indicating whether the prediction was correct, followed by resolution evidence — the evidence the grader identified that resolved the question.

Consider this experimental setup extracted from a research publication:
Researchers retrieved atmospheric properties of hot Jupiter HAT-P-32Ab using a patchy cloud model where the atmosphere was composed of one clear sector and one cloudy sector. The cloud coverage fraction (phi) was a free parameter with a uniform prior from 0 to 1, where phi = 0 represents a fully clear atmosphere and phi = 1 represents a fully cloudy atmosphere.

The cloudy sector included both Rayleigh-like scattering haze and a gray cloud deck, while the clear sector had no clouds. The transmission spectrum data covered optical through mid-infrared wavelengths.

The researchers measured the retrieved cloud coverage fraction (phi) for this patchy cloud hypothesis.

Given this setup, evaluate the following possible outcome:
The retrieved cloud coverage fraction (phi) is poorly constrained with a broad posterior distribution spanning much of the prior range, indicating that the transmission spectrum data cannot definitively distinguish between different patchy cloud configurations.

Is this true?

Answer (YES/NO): NO